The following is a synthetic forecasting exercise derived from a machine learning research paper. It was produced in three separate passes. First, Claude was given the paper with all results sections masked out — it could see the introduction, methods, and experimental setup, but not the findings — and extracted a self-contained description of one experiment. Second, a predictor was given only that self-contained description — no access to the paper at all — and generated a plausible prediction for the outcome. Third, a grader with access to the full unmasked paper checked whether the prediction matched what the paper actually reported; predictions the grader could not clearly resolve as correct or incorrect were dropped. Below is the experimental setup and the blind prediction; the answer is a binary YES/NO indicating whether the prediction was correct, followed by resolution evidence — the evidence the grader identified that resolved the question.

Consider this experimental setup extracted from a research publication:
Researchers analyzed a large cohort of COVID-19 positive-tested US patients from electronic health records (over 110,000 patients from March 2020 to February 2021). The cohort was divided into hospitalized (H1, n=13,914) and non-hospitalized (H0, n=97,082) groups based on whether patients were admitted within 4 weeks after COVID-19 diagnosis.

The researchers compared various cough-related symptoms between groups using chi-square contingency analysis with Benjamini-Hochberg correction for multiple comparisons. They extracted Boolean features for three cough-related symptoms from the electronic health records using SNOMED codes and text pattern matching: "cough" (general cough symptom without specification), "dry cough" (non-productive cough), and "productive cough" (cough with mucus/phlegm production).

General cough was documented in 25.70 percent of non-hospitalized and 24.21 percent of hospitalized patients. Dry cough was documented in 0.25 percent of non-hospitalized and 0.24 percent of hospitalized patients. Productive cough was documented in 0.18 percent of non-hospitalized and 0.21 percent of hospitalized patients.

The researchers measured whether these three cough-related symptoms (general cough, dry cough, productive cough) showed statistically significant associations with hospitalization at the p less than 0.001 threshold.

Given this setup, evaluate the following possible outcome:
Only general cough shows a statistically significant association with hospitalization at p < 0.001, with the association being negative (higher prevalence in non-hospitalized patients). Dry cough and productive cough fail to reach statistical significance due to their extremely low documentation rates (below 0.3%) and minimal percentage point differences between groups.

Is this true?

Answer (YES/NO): YES